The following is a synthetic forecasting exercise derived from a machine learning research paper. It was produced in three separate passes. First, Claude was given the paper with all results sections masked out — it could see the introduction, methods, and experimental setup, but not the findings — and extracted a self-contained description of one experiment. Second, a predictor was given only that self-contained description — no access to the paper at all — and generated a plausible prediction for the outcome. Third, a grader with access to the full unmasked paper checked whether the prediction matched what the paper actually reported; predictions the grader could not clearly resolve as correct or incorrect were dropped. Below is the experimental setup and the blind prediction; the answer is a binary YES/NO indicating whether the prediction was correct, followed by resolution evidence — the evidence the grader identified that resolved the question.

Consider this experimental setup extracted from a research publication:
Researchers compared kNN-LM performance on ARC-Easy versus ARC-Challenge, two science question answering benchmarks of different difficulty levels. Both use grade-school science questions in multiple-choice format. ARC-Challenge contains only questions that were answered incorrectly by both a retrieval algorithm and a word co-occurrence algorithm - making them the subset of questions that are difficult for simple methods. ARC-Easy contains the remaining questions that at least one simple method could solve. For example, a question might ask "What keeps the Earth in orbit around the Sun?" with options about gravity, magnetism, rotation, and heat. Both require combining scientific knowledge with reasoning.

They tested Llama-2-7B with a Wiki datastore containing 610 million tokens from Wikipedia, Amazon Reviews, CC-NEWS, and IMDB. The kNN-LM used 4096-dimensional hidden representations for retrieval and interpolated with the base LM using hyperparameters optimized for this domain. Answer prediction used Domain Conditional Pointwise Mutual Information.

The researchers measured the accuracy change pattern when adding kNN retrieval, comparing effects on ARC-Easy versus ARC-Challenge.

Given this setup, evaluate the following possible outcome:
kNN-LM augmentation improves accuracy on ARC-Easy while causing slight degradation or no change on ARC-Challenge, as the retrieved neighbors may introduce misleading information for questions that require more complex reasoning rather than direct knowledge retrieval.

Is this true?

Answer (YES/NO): NO